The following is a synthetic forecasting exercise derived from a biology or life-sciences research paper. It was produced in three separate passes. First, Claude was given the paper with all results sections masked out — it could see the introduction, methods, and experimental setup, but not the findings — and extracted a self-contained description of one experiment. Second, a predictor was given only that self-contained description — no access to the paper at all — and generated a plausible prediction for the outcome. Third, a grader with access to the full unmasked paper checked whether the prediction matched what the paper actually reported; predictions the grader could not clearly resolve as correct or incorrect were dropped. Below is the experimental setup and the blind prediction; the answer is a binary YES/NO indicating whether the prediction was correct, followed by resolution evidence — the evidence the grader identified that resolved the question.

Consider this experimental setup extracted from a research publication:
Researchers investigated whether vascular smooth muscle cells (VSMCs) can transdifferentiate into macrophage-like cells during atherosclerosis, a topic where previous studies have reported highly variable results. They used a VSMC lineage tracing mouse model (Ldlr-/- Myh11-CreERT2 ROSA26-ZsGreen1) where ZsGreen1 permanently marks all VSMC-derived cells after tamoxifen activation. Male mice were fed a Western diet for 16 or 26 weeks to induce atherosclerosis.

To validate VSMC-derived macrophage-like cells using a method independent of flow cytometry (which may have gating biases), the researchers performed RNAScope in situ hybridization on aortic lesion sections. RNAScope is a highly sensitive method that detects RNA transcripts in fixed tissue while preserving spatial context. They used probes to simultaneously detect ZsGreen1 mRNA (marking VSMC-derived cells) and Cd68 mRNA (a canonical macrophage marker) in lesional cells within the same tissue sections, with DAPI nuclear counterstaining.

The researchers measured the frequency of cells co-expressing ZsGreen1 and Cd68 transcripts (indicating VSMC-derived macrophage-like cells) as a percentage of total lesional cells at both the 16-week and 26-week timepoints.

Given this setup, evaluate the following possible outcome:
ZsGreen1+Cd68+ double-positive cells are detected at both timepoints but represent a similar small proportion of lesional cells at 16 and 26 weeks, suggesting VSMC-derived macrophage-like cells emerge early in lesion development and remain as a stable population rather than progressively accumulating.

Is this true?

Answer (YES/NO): NO